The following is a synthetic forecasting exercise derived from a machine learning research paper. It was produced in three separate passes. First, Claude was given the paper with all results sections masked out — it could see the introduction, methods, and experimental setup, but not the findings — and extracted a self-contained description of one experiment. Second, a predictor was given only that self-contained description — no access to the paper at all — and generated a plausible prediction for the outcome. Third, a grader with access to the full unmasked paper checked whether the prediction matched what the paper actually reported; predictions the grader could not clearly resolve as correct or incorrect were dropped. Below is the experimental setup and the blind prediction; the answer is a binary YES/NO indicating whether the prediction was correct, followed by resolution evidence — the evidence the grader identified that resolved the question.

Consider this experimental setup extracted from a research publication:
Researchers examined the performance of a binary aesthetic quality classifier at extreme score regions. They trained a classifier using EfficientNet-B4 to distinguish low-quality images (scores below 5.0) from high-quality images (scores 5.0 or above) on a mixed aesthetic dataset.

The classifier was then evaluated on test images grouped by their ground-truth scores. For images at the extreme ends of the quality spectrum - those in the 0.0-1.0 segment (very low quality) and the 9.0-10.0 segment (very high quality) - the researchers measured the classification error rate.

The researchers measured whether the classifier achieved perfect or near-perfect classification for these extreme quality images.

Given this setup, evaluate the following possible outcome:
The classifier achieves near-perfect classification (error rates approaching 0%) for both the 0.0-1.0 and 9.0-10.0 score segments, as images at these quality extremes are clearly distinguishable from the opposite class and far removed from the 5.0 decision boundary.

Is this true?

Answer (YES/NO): YES